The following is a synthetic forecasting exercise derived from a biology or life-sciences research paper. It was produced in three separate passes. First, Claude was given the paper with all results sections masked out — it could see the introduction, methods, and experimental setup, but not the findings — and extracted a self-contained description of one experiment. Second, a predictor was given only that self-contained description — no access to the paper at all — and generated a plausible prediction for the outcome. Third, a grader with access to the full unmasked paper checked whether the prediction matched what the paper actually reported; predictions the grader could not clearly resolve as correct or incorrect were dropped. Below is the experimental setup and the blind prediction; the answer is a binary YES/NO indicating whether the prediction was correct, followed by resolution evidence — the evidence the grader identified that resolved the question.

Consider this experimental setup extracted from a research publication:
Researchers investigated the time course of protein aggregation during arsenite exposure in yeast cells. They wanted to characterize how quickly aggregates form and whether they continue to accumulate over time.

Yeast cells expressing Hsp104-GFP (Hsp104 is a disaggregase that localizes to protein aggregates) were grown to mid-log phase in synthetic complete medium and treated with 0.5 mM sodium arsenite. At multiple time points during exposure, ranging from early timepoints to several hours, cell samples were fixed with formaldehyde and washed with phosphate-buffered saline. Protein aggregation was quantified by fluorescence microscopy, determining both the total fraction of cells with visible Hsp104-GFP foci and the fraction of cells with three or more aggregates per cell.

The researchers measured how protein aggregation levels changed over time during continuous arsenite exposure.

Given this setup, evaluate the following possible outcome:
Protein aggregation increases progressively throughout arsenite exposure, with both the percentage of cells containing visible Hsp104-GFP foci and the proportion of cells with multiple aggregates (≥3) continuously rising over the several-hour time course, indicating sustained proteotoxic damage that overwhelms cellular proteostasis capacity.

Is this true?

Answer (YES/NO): NO